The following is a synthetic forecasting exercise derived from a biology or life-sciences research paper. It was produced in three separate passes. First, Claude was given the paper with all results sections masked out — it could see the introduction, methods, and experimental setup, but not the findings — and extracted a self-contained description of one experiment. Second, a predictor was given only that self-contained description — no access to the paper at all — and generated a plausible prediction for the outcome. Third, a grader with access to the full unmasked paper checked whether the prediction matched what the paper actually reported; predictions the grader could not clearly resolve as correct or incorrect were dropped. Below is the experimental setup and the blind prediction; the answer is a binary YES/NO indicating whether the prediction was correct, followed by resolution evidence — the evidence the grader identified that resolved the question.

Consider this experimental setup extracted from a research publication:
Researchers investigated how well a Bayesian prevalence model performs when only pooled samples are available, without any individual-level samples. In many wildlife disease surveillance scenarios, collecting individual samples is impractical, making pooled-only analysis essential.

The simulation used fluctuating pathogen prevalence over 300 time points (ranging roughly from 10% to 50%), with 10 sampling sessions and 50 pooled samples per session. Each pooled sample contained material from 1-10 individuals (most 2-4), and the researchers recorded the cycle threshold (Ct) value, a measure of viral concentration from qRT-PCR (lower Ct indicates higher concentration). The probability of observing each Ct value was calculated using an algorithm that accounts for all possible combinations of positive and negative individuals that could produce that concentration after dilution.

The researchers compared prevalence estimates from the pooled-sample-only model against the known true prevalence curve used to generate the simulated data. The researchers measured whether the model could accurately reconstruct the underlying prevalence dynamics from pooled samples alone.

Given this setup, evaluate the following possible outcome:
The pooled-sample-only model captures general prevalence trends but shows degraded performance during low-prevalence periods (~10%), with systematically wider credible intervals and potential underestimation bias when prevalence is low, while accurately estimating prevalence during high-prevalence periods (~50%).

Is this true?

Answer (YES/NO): NO